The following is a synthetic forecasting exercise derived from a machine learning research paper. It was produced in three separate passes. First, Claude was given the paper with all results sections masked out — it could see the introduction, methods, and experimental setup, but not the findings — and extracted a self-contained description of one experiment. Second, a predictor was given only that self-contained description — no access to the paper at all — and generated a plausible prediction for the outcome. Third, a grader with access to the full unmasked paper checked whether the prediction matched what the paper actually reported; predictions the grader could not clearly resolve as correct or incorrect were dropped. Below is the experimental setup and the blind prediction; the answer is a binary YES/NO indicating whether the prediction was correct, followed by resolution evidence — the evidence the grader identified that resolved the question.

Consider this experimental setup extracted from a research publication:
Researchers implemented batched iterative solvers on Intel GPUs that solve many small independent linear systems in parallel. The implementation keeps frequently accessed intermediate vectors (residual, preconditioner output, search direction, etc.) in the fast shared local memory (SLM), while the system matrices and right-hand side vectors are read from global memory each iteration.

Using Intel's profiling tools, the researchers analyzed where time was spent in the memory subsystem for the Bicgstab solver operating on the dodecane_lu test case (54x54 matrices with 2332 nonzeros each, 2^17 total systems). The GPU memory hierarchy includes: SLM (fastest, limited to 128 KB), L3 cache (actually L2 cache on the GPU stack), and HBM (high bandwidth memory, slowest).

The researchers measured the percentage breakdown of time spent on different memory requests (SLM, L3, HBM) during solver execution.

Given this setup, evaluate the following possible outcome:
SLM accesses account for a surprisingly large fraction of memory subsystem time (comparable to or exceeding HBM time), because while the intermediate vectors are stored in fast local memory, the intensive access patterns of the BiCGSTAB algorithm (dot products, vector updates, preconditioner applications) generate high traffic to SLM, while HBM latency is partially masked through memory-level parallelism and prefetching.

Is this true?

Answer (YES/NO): YES